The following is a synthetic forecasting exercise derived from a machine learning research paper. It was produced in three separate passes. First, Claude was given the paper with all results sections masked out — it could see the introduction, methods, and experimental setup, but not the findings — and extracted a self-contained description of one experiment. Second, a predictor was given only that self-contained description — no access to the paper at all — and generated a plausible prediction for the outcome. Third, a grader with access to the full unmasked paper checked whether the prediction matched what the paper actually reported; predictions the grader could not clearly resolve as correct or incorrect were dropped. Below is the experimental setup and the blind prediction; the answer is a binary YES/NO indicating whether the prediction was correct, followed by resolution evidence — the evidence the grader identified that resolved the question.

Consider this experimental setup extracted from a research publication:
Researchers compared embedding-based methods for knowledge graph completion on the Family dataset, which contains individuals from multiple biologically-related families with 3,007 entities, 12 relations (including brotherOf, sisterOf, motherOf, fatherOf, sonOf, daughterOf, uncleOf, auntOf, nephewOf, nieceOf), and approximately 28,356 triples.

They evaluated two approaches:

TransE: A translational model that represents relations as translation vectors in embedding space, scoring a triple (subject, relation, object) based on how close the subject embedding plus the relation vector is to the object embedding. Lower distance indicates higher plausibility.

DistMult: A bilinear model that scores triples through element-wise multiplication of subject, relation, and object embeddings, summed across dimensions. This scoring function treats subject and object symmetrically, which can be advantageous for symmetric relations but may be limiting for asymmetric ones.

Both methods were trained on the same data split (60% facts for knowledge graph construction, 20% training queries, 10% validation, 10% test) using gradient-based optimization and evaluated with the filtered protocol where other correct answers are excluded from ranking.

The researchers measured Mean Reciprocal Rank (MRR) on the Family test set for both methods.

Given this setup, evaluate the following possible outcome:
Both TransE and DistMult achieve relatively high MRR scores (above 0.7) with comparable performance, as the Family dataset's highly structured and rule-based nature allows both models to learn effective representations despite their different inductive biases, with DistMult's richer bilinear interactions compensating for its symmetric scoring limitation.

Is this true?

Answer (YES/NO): NO